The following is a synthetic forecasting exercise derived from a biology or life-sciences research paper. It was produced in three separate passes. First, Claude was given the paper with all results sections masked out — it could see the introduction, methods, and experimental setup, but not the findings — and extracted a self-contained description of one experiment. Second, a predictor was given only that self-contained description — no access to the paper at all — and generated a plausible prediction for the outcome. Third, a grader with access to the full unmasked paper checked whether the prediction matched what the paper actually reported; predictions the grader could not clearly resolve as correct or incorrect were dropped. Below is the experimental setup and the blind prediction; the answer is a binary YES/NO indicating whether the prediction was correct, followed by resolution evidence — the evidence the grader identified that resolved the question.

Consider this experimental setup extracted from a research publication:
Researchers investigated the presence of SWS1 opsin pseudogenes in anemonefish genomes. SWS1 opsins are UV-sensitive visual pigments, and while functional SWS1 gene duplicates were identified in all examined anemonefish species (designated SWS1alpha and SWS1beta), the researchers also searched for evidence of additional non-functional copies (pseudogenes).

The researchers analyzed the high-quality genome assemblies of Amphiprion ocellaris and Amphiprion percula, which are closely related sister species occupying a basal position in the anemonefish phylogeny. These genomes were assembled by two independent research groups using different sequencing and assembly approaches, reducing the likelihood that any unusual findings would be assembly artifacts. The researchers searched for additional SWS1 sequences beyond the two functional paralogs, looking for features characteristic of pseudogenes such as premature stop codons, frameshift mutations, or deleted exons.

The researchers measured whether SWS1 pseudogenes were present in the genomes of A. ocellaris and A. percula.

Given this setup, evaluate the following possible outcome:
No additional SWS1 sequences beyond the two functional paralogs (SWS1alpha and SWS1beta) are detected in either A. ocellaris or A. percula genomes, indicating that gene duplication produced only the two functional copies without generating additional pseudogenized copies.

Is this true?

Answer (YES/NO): NO